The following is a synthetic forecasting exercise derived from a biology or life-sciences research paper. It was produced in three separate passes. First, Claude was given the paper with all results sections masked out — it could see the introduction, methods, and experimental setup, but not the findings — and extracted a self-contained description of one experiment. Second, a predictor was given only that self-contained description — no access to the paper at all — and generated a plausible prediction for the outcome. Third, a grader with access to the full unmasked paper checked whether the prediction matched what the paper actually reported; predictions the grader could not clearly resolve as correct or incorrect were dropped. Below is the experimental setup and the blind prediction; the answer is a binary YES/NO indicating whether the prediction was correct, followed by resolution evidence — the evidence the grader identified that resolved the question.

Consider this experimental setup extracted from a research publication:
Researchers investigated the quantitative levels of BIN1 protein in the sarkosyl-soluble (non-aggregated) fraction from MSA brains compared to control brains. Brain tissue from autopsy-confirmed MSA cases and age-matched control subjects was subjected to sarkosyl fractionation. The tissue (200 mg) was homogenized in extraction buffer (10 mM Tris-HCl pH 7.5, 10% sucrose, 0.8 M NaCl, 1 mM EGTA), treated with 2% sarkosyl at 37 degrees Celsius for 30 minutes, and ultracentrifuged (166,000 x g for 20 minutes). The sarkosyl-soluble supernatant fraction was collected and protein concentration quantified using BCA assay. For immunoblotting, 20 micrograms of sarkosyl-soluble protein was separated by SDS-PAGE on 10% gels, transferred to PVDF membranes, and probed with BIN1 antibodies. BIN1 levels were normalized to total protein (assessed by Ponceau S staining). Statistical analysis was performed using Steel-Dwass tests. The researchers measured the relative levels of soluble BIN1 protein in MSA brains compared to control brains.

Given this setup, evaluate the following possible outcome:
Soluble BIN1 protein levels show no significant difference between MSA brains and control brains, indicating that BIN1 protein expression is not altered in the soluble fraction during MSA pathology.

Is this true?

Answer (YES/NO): NO